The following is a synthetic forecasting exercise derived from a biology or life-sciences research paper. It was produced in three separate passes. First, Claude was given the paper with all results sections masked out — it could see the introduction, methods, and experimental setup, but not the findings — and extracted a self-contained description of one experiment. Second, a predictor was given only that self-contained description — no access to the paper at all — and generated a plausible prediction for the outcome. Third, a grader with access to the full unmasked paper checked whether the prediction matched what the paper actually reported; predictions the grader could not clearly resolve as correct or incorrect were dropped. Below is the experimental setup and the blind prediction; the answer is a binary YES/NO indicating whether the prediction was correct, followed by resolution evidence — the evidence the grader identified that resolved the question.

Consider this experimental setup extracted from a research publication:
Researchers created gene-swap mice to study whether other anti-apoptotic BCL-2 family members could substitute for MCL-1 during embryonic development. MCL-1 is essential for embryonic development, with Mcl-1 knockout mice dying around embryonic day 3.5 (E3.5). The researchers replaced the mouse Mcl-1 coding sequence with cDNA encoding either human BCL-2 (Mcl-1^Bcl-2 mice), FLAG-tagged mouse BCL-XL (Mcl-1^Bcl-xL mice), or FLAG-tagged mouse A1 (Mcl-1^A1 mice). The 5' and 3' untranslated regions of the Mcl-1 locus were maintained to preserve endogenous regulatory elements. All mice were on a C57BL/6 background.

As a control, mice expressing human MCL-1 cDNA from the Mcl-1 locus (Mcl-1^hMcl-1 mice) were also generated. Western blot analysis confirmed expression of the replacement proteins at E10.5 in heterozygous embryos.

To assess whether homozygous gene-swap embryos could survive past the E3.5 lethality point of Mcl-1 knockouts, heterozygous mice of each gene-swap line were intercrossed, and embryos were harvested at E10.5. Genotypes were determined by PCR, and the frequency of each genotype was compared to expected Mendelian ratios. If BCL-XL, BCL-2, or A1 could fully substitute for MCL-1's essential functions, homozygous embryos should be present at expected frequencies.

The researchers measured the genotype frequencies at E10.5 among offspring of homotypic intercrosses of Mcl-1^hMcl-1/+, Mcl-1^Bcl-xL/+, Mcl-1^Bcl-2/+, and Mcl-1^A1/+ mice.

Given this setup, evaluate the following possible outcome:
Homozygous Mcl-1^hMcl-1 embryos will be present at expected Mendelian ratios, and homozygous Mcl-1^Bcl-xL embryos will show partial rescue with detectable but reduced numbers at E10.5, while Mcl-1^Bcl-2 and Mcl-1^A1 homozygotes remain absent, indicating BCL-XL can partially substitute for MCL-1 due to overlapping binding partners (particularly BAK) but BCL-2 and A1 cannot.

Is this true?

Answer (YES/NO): NO